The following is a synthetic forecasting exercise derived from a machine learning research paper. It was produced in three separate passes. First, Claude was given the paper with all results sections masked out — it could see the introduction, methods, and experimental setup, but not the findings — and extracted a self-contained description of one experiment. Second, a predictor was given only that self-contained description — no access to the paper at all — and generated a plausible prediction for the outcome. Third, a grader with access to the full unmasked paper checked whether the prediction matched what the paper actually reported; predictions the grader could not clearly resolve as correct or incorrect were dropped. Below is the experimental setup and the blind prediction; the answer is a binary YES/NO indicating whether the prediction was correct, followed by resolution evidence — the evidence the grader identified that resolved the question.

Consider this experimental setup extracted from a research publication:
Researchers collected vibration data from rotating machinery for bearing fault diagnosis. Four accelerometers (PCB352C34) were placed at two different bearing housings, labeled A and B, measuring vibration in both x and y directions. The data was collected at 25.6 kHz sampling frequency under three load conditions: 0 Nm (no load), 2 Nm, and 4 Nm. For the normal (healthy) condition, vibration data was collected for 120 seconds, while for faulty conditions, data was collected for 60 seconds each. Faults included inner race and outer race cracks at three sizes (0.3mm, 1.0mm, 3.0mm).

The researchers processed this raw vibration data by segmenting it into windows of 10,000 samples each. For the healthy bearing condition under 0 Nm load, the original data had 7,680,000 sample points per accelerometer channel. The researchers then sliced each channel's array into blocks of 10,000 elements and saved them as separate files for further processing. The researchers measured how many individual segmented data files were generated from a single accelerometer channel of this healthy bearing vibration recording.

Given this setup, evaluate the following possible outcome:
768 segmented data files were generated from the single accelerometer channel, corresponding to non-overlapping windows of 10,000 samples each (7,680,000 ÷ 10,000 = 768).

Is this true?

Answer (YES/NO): YES